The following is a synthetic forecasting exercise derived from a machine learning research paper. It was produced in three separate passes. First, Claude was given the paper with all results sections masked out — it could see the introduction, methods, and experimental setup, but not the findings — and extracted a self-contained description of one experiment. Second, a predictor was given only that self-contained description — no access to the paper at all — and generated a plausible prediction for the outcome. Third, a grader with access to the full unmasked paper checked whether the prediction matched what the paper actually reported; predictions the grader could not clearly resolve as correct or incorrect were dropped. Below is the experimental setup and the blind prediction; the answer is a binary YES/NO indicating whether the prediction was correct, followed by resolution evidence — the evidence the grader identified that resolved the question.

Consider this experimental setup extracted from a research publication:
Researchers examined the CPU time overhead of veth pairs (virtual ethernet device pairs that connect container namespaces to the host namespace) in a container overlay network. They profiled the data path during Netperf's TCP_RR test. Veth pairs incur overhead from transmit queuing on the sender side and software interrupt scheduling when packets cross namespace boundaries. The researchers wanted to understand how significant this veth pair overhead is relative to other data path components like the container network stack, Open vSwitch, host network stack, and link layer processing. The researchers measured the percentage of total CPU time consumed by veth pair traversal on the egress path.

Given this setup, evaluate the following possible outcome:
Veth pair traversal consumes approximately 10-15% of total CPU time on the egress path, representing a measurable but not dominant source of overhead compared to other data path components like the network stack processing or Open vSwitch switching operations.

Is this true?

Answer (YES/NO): NO